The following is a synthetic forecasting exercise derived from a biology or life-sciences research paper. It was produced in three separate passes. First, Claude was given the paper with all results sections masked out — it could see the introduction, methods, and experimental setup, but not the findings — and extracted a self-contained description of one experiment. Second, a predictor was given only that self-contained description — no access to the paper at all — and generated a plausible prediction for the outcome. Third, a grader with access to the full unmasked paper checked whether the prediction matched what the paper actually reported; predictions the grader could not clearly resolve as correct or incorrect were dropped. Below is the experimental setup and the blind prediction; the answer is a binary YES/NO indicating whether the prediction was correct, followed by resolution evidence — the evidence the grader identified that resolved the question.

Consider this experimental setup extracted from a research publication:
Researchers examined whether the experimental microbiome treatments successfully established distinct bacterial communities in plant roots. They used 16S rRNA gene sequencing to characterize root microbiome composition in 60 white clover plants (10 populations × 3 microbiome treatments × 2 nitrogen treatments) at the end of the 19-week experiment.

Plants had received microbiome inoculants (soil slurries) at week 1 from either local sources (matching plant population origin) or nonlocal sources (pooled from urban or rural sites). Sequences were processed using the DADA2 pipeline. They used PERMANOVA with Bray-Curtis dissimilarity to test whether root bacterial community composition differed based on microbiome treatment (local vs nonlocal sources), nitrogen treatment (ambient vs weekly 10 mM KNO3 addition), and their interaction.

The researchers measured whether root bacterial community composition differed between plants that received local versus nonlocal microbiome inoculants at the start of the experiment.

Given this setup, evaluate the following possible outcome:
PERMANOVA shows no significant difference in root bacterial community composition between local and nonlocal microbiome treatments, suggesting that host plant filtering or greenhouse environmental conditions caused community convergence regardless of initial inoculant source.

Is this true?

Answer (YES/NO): YES